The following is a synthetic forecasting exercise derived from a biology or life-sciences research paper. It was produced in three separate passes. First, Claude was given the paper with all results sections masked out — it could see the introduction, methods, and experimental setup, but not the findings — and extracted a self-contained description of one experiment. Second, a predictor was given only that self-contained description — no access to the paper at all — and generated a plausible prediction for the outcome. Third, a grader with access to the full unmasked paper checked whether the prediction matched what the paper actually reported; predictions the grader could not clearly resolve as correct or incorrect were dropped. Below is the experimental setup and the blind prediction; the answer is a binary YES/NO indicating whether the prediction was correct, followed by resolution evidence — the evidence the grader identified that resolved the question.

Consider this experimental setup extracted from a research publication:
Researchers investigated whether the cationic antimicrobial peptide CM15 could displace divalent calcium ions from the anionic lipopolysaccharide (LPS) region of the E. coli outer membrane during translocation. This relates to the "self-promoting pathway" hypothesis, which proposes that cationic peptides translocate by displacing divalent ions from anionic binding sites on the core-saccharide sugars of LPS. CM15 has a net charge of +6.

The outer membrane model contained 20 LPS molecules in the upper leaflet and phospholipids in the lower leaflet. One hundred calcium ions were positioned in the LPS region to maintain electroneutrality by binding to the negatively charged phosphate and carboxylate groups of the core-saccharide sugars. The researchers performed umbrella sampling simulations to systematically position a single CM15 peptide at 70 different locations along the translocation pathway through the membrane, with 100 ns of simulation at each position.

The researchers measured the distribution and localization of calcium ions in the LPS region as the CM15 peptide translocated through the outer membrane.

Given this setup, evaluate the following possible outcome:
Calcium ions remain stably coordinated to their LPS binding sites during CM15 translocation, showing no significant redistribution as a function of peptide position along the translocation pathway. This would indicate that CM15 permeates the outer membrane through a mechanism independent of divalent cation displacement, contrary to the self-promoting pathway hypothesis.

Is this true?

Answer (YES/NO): NO